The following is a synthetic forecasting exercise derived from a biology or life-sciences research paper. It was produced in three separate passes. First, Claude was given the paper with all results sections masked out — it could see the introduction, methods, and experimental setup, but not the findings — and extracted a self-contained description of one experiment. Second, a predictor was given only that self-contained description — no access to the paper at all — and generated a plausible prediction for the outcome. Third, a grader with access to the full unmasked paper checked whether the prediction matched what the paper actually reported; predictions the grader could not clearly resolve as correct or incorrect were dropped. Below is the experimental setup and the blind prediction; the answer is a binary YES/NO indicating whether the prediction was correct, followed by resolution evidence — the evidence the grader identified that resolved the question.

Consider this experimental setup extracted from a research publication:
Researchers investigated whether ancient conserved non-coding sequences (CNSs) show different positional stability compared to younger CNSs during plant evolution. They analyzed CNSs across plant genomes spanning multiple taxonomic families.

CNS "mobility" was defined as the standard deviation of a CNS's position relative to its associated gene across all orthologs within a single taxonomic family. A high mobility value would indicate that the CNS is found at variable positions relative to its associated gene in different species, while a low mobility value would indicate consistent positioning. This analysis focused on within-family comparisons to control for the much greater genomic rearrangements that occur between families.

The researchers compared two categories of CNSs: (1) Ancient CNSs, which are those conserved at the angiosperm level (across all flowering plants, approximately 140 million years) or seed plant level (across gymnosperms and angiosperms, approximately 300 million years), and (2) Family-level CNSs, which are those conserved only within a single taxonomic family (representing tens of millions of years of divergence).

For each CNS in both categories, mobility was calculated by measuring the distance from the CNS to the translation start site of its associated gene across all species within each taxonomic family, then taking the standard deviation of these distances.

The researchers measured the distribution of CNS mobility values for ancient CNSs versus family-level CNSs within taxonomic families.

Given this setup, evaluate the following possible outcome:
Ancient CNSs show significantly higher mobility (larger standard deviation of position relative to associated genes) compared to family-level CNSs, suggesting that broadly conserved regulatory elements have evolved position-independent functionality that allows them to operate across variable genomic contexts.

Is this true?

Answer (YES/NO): NO